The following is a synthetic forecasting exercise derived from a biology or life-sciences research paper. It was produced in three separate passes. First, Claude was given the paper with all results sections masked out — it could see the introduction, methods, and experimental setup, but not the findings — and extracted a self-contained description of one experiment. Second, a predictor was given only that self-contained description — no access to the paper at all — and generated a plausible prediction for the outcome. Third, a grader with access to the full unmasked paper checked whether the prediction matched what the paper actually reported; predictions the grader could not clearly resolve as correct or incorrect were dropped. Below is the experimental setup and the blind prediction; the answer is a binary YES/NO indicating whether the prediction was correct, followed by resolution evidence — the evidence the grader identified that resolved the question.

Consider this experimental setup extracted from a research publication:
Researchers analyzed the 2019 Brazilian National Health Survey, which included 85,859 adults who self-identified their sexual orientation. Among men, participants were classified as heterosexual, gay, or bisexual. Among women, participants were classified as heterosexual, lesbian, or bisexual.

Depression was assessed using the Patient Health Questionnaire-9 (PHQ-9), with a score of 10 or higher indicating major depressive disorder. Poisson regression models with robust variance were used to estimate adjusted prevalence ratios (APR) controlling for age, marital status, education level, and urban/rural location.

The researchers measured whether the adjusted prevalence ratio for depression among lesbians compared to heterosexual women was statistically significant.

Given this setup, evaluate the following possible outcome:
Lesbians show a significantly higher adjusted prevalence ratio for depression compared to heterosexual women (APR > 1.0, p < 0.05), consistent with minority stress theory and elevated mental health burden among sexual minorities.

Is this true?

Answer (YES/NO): NO